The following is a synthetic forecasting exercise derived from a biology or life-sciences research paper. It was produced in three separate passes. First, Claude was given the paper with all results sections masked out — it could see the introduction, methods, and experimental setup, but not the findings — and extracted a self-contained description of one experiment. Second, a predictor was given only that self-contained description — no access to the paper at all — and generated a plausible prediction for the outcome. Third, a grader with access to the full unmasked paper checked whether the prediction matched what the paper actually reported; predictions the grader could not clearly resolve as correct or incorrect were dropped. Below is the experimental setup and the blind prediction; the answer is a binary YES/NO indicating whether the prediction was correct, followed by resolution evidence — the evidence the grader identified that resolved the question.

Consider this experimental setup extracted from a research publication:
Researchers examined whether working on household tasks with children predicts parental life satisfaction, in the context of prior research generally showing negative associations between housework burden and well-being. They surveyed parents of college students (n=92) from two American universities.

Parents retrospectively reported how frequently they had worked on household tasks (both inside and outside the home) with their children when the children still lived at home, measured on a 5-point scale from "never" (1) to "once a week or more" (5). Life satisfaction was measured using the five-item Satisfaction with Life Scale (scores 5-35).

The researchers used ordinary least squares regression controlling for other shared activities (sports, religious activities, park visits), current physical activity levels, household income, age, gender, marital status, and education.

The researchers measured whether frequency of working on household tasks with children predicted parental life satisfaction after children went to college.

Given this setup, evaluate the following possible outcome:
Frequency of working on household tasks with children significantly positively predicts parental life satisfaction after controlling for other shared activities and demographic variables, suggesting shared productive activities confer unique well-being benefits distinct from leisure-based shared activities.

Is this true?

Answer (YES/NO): YES